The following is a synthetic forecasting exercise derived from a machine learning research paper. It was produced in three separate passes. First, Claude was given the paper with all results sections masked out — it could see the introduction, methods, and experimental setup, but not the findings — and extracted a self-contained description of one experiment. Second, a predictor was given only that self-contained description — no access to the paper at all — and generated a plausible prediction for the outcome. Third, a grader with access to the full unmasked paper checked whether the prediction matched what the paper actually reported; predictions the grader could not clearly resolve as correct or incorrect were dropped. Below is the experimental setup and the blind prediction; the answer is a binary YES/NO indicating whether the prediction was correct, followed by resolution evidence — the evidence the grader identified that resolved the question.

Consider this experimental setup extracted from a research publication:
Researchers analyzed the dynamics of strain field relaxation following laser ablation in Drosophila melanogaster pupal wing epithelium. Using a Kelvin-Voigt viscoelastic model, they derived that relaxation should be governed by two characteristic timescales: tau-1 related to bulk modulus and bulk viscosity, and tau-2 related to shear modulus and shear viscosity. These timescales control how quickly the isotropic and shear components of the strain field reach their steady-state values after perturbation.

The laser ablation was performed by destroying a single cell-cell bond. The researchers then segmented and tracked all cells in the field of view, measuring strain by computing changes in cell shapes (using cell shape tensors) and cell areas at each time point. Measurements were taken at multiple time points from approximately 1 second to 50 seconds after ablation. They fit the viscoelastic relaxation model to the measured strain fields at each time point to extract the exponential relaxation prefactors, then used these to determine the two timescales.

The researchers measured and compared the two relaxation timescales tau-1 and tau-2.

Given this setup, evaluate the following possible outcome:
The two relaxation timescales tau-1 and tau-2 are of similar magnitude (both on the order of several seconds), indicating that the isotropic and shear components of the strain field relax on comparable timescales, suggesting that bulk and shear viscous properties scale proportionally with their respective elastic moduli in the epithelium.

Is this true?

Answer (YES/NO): YES